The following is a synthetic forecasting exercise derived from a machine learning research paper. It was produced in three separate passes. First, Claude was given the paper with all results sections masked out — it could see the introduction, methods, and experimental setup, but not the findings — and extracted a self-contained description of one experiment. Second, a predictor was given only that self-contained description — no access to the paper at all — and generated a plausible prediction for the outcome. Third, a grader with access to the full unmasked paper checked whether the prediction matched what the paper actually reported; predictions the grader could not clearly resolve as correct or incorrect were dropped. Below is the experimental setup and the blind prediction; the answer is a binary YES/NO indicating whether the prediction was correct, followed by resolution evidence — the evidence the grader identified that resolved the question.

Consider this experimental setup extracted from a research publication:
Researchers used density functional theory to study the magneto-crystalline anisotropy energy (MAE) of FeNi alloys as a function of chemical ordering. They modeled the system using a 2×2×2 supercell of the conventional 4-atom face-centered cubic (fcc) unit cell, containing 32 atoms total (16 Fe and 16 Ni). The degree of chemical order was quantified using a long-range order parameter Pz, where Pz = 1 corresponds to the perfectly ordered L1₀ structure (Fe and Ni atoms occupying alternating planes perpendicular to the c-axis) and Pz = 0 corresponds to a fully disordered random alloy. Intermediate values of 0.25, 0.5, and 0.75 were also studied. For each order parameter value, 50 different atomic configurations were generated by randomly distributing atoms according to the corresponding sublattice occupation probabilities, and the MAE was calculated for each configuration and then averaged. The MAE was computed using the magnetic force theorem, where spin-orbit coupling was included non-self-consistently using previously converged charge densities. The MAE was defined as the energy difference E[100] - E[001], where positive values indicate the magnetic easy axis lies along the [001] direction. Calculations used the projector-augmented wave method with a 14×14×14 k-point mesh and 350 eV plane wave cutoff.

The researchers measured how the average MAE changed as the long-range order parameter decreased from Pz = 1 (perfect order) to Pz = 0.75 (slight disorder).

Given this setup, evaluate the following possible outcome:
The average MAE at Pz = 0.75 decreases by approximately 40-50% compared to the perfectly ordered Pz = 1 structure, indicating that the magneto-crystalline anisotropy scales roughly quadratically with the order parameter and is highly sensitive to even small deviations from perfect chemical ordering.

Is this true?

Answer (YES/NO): NO